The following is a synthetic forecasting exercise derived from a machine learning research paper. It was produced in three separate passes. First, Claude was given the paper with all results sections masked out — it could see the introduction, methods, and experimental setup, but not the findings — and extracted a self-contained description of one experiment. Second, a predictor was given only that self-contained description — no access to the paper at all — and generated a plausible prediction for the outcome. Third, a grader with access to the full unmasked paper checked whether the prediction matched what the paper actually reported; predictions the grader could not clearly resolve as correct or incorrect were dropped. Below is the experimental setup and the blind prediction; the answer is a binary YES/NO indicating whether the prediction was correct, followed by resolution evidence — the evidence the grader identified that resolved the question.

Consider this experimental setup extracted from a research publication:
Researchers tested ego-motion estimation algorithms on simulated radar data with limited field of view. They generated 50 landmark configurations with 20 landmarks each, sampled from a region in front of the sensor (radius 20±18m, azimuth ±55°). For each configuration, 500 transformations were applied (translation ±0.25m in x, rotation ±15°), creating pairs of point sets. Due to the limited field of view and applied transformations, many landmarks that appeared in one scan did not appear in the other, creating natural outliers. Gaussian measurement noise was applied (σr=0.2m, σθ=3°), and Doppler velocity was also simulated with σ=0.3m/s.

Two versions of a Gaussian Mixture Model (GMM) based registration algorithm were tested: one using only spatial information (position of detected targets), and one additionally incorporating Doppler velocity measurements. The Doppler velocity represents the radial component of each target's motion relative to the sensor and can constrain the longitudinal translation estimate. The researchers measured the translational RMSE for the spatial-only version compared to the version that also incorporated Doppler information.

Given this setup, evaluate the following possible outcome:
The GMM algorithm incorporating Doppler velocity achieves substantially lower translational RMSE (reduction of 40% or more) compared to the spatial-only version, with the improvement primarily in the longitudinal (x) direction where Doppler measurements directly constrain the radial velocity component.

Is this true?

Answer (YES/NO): YES